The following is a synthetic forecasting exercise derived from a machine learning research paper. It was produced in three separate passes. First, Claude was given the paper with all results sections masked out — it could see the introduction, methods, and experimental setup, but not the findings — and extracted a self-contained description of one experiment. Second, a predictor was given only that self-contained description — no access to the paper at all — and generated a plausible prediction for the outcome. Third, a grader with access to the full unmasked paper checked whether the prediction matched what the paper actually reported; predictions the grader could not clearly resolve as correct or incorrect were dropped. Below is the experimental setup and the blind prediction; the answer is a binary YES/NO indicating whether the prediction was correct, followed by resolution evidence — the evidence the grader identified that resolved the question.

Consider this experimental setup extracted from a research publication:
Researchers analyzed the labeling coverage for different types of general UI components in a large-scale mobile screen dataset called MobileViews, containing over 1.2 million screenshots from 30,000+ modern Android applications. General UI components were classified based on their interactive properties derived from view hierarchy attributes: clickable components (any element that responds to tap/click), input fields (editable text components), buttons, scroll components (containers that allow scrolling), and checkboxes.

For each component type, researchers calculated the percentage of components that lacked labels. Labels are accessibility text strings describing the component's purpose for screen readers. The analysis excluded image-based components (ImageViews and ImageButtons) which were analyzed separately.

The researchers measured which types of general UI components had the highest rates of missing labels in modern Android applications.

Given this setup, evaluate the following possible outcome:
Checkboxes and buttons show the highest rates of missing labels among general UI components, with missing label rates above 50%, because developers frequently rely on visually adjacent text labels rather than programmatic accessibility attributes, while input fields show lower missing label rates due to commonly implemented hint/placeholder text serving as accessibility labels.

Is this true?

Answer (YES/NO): NO